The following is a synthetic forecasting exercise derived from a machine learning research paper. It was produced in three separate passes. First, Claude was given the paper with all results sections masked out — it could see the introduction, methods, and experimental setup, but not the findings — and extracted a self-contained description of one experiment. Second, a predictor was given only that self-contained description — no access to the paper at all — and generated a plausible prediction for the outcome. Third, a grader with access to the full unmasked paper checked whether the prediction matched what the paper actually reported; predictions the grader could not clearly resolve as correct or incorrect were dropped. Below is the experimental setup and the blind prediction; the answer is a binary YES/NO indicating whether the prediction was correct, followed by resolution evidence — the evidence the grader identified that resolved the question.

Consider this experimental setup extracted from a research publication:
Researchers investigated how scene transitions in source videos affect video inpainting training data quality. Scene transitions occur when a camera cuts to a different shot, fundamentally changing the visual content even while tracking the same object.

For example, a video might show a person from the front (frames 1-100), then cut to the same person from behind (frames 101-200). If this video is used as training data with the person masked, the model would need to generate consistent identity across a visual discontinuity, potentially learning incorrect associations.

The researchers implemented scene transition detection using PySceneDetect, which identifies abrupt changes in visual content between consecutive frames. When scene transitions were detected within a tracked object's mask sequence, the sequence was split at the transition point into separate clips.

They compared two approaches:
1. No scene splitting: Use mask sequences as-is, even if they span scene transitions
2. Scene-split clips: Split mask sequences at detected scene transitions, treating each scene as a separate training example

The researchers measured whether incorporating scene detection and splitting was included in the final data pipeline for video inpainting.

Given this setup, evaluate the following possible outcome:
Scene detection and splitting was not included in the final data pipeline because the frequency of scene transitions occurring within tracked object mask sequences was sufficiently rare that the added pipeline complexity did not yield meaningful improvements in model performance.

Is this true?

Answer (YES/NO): NO